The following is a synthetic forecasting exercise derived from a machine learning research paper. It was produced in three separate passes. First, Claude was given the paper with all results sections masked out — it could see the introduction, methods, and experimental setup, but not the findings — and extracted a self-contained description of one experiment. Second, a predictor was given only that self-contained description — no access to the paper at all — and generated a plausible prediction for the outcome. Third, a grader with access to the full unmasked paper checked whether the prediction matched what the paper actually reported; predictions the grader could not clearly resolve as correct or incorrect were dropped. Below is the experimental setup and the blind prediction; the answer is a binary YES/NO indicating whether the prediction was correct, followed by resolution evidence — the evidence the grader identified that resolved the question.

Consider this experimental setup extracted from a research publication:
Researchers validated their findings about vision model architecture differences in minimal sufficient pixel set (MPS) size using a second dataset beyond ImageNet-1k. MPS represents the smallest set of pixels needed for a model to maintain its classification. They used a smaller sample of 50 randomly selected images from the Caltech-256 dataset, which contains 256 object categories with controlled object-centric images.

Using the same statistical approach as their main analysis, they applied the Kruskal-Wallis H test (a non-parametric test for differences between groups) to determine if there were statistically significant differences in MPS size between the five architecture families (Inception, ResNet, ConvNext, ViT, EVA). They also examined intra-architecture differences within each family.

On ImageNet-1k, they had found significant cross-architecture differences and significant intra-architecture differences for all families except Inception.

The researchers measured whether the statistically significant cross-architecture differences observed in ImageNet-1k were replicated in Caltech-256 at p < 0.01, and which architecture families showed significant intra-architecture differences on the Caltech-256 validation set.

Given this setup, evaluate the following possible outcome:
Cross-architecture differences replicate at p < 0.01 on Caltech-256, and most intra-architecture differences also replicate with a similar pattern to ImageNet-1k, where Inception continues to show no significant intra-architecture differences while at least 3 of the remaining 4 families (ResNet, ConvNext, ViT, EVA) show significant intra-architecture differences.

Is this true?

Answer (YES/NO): NO